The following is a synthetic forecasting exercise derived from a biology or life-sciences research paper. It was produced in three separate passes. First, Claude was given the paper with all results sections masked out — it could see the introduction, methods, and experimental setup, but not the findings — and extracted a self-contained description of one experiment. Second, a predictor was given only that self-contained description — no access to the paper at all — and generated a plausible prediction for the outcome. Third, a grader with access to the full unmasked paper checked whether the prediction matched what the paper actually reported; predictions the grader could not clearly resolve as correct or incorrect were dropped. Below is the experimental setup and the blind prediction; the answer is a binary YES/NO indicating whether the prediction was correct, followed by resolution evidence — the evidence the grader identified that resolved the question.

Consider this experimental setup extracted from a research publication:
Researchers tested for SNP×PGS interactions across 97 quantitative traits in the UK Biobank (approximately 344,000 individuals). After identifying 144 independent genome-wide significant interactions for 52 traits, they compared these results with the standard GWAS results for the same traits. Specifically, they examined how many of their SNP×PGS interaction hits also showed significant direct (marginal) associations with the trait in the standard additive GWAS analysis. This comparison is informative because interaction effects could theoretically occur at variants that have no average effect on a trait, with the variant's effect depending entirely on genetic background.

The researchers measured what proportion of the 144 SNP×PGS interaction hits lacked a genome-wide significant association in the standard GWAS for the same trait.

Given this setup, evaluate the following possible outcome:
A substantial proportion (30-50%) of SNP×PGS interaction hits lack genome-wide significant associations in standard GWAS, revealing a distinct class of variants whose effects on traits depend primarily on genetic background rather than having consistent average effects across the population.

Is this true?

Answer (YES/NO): NO